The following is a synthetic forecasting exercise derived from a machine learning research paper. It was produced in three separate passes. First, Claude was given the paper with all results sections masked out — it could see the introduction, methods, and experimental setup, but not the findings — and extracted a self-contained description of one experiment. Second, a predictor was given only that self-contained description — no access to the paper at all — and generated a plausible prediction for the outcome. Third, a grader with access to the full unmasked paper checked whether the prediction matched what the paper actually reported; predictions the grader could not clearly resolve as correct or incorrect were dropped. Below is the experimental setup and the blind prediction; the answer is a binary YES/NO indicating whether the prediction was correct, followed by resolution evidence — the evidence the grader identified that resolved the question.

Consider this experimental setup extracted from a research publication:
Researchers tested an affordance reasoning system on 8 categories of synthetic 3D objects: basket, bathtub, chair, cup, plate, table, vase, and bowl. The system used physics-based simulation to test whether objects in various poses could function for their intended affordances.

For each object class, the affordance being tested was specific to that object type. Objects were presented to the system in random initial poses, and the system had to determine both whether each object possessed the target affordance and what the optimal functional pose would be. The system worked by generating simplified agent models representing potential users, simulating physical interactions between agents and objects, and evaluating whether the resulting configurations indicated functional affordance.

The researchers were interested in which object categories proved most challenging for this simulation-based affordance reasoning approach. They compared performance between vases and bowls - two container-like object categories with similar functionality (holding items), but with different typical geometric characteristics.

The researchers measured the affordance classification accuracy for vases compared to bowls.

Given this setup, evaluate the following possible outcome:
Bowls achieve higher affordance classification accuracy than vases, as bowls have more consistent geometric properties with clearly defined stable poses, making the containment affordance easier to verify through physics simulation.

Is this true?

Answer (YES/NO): YES